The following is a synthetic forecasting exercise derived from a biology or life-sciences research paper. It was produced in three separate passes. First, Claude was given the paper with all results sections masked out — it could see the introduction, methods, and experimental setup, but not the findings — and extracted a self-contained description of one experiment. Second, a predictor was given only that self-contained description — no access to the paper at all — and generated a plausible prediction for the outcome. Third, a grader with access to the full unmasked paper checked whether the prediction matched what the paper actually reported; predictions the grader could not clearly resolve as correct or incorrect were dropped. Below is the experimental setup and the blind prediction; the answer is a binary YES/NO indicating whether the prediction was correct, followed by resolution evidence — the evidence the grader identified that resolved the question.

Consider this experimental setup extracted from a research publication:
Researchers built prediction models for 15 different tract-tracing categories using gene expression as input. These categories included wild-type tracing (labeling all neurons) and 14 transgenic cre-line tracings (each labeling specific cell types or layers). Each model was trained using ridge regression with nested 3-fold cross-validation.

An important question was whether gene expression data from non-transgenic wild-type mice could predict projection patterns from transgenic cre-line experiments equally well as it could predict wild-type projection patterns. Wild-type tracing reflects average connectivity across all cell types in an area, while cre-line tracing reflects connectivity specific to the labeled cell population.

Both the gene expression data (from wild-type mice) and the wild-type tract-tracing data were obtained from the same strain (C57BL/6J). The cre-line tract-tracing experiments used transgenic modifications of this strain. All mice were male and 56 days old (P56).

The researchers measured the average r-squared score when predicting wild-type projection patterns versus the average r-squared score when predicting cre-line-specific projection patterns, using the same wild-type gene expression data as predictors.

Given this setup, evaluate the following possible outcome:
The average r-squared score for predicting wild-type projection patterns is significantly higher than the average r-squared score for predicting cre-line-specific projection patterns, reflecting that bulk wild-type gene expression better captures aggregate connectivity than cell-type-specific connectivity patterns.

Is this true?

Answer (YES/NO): NO